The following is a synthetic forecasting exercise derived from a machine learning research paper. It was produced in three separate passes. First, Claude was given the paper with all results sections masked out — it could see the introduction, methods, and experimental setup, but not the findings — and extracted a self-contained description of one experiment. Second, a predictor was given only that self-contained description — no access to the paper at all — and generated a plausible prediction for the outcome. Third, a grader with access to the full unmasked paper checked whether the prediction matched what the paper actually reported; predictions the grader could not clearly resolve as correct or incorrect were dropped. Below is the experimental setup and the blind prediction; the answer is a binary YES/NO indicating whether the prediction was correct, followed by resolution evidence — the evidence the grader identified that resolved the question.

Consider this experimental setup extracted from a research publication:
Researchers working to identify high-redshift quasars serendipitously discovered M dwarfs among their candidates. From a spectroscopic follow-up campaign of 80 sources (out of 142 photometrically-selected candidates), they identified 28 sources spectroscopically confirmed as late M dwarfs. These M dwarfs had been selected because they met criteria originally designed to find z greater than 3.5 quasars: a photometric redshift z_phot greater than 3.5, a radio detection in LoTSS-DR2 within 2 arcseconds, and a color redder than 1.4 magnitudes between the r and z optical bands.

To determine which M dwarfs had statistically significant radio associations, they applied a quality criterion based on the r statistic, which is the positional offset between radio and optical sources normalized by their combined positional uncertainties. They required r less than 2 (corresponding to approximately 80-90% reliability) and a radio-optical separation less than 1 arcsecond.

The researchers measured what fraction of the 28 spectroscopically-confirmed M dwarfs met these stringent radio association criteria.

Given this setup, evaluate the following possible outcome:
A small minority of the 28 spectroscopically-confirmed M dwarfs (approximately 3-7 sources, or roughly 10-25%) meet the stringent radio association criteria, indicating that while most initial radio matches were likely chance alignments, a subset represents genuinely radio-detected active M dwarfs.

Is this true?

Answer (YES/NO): NO